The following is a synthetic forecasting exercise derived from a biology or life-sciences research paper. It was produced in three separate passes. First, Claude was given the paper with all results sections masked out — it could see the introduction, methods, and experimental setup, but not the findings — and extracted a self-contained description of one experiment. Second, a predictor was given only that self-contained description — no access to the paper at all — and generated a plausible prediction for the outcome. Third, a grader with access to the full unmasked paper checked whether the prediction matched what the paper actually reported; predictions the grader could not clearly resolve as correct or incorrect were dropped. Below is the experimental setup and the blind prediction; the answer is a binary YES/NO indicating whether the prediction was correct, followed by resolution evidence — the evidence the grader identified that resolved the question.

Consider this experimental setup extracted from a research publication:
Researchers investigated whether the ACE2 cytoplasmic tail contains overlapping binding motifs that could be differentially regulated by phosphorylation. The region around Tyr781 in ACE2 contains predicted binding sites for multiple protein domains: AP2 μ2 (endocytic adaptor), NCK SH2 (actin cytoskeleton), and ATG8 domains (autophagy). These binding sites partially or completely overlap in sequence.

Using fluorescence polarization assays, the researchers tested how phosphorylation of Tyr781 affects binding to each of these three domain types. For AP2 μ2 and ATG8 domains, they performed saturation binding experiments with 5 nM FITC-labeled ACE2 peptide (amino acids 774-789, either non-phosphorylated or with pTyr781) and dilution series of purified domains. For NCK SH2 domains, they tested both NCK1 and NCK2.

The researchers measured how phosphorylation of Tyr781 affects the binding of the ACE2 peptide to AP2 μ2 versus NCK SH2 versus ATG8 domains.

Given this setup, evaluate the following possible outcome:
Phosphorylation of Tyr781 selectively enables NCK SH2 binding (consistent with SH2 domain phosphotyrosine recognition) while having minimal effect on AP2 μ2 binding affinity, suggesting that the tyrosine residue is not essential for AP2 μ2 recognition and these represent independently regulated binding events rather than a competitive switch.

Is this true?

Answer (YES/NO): NO